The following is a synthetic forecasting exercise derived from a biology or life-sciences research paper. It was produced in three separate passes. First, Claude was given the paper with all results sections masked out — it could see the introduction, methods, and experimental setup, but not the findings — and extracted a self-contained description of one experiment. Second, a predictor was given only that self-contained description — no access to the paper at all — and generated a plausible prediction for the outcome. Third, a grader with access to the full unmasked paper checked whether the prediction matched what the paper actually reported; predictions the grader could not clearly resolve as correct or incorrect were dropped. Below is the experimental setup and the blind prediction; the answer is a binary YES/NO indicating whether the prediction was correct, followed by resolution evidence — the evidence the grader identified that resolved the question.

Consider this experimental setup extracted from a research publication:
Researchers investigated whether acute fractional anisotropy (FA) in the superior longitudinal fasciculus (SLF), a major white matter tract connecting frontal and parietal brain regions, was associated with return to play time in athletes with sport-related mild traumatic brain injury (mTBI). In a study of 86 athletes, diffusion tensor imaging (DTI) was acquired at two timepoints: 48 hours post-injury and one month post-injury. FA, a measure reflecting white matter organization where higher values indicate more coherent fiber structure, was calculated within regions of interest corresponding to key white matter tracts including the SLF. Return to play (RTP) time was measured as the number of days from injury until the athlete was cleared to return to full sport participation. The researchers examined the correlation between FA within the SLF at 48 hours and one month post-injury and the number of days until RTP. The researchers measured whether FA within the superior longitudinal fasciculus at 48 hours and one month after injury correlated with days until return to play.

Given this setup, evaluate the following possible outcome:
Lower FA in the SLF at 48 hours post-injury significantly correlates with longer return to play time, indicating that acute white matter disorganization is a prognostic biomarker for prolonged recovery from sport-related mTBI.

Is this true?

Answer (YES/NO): NO